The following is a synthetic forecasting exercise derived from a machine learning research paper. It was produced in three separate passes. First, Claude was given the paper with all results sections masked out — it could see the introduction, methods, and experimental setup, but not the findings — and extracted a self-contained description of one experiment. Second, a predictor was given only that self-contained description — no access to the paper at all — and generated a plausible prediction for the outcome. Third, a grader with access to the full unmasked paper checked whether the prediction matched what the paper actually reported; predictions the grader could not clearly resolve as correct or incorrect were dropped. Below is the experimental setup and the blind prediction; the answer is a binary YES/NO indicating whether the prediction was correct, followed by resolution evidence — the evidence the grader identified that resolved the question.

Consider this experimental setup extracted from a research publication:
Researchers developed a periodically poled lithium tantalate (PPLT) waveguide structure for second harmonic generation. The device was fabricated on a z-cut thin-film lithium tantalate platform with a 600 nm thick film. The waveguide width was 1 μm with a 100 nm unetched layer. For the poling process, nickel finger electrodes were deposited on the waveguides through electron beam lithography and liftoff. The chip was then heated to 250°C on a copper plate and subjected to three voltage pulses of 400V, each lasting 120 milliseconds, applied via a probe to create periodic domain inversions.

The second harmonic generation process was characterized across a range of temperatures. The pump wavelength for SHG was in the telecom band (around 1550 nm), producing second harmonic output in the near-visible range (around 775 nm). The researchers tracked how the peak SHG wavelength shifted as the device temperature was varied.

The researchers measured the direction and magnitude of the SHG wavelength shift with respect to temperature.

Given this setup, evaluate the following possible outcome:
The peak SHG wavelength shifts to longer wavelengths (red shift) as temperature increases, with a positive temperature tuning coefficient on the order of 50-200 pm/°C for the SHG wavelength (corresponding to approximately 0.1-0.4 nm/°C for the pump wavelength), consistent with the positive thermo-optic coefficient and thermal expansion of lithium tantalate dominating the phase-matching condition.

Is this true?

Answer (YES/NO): NO